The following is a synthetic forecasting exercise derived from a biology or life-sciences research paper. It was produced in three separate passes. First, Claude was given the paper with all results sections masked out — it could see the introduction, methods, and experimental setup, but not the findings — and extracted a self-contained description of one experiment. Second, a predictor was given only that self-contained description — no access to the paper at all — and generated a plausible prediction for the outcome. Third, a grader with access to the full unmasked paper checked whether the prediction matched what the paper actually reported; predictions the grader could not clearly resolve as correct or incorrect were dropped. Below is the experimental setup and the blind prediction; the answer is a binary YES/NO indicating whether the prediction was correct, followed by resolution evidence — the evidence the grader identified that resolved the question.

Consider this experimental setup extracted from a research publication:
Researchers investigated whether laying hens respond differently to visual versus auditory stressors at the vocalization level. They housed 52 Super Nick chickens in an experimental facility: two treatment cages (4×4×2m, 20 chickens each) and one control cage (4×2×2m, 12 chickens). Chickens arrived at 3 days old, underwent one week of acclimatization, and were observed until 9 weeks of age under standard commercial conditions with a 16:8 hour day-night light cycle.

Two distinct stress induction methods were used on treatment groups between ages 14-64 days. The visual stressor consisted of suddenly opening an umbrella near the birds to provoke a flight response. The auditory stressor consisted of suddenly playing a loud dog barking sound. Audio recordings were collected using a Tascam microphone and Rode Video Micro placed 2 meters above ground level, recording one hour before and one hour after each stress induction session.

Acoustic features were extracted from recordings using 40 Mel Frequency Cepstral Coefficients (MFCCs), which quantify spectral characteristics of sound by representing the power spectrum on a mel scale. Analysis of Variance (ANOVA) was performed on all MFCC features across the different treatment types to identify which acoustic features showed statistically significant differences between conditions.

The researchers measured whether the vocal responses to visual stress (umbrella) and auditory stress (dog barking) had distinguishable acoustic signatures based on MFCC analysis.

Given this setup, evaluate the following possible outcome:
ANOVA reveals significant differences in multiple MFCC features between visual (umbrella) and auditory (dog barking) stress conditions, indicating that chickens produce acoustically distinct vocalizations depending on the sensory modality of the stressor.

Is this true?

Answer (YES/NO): YES